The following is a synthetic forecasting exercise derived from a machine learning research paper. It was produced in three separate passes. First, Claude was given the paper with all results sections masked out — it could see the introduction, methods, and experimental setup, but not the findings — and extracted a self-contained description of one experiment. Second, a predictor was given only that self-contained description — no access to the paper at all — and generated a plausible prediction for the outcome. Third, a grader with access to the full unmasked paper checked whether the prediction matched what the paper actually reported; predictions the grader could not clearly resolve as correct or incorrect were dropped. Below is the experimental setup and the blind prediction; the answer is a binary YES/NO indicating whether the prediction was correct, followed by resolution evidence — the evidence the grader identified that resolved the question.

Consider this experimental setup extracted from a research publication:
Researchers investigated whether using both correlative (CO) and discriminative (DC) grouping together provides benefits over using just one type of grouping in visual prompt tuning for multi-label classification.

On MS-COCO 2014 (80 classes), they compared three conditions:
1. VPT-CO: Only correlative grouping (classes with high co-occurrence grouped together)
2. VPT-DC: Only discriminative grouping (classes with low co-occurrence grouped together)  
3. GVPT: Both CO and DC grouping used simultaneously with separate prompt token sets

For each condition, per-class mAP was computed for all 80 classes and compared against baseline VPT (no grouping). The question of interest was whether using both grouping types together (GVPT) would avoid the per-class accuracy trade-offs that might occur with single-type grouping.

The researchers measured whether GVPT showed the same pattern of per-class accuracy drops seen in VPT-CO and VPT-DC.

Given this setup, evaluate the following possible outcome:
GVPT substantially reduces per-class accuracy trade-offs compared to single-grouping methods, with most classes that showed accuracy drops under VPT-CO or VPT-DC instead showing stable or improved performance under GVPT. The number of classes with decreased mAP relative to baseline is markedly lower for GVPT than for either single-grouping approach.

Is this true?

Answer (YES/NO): YES